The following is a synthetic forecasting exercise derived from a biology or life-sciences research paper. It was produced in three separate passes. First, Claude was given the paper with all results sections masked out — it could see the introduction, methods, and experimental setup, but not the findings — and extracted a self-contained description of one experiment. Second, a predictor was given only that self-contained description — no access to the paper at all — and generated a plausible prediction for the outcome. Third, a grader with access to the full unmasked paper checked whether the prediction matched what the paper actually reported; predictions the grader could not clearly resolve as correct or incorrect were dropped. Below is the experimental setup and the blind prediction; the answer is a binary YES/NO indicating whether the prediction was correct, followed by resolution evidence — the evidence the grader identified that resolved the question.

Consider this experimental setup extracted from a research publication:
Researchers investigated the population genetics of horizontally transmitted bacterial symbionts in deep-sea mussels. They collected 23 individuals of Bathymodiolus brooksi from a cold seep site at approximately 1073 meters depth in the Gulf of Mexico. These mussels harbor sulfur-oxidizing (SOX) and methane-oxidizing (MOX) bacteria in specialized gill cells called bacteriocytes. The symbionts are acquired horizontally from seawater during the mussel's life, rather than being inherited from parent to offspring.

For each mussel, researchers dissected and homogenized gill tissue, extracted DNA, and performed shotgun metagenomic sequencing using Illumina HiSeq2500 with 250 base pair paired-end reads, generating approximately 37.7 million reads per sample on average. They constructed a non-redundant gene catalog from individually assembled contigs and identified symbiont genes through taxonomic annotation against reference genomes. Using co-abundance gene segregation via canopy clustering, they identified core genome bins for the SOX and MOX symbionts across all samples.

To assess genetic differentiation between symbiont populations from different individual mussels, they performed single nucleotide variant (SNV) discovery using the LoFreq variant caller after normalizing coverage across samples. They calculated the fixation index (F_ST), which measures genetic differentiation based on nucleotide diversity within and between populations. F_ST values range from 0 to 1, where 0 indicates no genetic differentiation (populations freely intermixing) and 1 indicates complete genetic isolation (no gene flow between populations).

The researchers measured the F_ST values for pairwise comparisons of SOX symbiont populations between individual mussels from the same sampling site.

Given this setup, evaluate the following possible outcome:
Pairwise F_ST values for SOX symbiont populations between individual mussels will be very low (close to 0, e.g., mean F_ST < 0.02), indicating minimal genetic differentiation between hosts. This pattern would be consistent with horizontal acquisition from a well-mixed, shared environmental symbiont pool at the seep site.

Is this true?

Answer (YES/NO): NO